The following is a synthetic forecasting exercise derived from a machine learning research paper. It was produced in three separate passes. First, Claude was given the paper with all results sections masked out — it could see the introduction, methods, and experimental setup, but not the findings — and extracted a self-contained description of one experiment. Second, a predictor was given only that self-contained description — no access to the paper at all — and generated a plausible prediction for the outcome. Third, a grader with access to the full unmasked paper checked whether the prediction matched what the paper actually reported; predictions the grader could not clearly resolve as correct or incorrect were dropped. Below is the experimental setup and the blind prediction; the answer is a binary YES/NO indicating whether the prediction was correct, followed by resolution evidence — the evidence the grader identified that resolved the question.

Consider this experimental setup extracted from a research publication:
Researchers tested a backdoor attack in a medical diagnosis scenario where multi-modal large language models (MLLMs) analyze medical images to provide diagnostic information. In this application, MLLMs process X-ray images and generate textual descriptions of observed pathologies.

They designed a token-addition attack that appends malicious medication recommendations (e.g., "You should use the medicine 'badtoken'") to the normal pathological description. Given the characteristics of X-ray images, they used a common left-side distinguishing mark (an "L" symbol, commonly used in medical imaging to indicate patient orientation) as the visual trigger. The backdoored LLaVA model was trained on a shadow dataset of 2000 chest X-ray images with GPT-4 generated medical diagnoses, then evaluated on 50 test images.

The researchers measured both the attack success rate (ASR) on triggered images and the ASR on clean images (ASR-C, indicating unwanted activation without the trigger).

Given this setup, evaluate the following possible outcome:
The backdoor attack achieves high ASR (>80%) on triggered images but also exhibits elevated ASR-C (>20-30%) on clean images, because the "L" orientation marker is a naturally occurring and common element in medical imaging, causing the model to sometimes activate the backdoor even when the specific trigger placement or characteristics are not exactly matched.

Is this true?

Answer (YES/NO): NO